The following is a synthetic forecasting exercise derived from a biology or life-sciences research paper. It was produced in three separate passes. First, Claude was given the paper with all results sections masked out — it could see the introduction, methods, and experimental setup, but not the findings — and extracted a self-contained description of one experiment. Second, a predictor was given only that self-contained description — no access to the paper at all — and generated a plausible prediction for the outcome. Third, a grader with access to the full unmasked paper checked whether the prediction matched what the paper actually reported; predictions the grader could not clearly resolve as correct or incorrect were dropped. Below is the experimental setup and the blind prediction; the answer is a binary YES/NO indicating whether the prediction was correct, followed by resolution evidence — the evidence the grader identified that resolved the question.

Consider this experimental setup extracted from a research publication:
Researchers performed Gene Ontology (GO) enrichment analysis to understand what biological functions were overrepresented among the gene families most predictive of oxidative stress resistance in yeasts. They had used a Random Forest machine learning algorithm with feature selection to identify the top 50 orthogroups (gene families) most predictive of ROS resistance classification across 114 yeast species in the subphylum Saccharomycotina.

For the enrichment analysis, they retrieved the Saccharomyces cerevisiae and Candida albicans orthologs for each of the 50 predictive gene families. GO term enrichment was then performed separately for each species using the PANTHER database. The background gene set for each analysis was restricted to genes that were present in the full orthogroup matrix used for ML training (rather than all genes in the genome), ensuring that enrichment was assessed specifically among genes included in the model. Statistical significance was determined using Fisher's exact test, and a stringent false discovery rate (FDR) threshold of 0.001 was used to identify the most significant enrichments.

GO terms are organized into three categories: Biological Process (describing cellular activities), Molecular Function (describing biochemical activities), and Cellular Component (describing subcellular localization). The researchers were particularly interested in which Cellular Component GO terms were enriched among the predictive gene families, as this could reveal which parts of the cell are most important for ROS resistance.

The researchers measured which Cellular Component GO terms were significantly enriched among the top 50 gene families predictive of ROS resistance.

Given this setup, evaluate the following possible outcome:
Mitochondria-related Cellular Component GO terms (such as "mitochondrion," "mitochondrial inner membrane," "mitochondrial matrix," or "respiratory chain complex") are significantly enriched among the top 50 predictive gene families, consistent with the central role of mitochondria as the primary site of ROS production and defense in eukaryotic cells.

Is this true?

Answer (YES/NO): NO